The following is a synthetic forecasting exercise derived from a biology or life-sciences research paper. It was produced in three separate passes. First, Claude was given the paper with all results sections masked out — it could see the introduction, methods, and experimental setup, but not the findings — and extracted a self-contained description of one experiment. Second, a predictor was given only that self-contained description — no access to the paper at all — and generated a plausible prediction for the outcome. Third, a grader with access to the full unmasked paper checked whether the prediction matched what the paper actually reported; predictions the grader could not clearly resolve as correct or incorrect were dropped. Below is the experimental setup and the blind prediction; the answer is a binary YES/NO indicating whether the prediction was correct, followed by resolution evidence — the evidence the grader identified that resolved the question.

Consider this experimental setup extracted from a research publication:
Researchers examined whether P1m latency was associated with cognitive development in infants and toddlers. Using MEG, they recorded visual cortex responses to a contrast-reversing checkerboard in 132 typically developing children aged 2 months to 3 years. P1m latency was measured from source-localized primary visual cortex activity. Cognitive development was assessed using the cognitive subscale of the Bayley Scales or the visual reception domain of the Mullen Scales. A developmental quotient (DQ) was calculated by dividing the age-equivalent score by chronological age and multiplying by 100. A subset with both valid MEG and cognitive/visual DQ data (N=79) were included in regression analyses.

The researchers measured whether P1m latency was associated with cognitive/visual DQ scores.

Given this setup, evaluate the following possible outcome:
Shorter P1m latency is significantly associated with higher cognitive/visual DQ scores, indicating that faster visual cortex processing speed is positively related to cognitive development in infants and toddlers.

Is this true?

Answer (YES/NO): NO